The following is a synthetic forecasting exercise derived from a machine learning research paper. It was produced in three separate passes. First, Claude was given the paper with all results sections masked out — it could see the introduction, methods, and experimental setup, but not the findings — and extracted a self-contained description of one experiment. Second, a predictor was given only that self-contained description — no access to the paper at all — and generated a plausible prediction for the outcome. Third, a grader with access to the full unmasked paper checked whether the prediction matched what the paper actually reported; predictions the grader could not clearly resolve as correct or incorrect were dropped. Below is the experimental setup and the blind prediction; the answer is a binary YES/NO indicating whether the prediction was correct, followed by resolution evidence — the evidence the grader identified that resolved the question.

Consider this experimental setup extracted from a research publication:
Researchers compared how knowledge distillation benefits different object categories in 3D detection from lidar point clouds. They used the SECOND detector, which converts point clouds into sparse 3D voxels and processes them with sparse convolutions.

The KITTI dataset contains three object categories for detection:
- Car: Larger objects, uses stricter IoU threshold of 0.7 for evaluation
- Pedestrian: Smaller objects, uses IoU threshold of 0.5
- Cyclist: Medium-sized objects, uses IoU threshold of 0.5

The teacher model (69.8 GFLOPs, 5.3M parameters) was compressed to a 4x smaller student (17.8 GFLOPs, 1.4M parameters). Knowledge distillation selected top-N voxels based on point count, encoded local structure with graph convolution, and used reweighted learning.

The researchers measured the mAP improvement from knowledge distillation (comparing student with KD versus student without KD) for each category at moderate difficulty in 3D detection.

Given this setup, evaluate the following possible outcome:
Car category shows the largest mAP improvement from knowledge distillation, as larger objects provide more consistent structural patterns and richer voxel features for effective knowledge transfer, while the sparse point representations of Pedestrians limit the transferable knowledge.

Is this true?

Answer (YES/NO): NO